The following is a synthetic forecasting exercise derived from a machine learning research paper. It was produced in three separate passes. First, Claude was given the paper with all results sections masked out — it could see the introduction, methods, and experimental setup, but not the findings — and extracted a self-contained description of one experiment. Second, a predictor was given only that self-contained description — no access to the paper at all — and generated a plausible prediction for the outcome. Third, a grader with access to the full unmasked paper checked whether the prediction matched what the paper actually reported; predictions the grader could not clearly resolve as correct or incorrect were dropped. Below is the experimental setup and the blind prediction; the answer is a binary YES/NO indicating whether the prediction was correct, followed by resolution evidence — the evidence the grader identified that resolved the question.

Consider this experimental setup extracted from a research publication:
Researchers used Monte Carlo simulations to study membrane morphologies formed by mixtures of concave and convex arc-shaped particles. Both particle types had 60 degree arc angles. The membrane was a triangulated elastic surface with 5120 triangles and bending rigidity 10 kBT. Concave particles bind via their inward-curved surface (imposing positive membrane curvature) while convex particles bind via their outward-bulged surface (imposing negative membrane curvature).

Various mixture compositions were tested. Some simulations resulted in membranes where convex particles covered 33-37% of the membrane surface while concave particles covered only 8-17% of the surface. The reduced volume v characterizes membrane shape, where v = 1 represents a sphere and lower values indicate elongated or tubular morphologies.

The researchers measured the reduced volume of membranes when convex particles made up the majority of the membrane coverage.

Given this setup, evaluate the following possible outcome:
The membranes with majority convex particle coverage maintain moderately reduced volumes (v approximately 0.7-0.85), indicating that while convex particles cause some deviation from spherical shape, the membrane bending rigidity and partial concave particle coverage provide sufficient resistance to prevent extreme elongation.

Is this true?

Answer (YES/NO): YES